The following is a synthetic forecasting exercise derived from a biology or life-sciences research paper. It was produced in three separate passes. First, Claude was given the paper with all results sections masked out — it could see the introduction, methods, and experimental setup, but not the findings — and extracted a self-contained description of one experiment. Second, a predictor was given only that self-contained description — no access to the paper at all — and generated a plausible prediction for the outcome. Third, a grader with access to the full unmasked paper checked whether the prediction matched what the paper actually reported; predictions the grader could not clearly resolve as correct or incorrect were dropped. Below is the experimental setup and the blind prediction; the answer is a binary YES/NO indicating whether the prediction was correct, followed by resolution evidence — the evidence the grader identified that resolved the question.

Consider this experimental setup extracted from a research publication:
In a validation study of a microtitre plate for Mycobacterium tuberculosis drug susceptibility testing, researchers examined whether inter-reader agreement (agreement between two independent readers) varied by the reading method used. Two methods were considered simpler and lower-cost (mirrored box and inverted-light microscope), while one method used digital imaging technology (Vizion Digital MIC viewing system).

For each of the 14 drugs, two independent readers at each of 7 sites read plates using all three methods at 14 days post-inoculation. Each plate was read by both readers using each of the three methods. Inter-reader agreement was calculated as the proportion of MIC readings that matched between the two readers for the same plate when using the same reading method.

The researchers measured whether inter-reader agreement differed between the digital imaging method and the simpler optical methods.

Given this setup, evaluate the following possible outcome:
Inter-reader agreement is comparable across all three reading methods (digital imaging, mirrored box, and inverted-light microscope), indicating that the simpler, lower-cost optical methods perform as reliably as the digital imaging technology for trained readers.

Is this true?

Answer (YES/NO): NO